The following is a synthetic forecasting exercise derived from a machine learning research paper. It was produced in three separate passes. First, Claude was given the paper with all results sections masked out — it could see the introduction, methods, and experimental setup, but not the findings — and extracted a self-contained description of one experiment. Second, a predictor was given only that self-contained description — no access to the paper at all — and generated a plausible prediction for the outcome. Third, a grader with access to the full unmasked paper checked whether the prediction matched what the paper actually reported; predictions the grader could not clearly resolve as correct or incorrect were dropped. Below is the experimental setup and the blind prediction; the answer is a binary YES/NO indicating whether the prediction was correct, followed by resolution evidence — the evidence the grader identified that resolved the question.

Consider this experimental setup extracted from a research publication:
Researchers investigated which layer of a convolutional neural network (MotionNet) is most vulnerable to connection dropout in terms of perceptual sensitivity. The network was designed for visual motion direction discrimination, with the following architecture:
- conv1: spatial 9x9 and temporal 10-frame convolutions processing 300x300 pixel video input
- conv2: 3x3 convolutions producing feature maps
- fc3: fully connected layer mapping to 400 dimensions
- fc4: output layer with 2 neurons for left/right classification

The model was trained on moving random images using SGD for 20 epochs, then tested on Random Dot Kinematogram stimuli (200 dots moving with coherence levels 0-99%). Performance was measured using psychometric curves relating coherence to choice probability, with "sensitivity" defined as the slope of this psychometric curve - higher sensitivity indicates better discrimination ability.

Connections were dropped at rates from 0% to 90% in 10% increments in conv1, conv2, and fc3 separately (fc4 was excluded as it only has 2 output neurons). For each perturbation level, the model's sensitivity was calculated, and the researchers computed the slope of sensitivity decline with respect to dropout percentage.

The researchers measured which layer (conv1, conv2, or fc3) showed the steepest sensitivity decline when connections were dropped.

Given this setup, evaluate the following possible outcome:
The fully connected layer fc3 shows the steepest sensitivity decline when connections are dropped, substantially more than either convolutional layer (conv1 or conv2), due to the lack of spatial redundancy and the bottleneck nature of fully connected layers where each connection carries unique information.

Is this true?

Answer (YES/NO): NO